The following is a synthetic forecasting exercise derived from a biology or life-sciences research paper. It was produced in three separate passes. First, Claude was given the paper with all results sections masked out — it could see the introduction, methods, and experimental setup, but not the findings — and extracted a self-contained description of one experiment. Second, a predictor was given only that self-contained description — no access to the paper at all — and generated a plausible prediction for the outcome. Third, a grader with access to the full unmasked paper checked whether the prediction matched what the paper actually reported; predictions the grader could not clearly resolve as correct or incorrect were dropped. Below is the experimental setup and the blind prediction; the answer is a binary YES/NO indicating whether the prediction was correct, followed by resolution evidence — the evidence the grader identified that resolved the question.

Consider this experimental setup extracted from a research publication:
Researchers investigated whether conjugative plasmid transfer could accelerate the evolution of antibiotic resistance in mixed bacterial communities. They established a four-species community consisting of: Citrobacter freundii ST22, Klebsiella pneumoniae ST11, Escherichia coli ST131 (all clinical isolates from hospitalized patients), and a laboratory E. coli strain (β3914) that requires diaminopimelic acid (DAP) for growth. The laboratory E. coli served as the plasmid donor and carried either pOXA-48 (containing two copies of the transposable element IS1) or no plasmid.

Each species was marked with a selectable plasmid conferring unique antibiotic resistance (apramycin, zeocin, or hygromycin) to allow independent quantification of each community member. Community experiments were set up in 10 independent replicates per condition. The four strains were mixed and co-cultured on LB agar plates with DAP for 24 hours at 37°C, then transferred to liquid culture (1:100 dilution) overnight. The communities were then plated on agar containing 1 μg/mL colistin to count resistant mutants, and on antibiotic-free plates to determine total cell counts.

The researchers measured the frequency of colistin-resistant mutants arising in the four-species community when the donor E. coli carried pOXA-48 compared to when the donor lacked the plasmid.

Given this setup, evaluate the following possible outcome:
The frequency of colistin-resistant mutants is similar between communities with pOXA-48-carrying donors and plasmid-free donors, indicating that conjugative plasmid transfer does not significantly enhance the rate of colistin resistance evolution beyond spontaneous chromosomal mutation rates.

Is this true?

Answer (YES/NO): NO